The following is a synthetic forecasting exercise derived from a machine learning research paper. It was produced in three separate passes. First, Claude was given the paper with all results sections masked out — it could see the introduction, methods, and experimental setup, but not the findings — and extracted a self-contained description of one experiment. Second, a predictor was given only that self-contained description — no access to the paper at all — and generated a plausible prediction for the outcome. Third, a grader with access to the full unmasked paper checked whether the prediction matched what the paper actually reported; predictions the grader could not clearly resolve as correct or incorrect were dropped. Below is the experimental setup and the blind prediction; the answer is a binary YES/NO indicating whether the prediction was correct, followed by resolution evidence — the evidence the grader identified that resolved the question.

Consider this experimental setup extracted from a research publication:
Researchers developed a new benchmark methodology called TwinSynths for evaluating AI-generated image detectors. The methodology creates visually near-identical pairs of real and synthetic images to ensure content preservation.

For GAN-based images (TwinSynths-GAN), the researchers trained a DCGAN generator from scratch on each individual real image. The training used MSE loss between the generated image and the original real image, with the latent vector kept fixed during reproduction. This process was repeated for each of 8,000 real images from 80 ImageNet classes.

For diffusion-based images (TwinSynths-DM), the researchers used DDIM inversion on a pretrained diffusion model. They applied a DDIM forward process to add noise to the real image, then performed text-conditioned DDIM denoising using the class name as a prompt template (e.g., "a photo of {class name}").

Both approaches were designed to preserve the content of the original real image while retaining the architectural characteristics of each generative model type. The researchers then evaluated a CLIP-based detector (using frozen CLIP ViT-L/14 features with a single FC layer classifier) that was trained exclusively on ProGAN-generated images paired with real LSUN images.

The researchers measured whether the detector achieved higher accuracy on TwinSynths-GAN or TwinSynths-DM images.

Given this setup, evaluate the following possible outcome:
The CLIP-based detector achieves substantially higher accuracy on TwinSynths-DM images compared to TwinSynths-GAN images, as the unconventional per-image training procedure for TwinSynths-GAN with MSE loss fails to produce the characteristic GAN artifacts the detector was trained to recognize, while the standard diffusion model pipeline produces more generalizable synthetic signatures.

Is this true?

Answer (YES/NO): YES